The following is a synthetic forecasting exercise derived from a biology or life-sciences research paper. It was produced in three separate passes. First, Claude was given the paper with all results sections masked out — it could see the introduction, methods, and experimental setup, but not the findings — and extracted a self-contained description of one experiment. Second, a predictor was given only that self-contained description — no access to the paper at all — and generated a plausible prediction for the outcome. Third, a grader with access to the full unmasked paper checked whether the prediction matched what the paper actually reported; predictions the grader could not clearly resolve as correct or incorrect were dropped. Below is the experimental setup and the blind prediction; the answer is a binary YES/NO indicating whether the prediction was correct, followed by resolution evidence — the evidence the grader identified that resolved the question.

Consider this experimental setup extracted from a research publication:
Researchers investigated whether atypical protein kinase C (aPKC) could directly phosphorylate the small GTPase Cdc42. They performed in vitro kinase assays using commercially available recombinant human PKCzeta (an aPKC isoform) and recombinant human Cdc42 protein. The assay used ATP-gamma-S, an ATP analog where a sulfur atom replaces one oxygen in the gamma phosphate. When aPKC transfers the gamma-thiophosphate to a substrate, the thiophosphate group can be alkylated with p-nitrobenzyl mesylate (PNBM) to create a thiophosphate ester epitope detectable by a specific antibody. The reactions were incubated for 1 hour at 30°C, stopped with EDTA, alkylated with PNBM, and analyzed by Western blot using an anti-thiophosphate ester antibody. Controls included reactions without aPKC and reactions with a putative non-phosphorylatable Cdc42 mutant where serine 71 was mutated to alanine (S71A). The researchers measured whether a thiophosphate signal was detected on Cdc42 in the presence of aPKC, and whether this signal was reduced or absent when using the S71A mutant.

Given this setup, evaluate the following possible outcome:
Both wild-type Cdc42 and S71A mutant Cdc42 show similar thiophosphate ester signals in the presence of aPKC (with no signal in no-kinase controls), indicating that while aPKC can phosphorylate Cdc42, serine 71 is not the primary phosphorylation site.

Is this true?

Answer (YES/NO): NO